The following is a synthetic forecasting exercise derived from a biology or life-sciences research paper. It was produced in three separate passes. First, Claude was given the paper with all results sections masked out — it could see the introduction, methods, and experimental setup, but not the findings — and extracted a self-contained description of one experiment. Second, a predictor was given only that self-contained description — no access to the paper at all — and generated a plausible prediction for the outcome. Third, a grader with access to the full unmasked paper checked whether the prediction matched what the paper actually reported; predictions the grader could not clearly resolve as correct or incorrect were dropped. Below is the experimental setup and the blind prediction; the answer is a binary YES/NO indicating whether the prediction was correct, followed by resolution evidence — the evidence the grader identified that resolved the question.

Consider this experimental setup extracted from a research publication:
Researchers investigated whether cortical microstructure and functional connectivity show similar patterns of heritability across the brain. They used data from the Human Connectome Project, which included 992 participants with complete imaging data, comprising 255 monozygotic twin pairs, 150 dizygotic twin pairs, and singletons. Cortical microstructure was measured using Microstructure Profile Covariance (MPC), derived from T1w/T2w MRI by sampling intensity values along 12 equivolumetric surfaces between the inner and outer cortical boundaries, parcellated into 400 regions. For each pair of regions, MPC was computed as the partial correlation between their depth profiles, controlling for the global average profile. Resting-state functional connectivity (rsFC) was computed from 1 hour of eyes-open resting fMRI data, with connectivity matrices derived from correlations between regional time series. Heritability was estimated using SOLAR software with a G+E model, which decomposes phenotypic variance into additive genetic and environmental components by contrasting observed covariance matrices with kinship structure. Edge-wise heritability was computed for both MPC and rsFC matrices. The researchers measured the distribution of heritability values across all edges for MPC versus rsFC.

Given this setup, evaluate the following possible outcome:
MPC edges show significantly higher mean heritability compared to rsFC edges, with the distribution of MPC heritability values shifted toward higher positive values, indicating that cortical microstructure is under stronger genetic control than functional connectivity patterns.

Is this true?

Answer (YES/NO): NO